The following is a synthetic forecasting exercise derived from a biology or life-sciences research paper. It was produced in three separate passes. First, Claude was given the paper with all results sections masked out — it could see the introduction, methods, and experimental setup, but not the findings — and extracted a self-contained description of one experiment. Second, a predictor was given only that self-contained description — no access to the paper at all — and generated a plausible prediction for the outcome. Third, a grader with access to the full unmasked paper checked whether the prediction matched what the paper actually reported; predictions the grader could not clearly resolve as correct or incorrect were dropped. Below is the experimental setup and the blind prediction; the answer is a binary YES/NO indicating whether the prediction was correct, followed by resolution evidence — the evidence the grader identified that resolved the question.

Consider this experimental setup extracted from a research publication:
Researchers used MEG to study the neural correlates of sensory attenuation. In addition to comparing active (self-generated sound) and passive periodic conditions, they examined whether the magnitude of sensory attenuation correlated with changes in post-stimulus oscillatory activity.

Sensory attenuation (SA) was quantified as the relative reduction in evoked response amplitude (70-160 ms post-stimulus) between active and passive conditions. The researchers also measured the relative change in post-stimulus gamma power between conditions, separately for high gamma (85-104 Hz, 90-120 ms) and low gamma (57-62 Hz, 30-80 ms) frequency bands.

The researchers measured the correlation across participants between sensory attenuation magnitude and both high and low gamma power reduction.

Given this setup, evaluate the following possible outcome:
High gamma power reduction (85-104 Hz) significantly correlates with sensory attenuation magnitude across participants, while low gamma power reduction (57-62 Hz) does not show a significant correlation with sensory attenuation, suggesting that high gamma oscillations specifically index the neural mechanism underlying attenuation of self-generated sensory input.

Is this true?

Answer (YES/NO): NO